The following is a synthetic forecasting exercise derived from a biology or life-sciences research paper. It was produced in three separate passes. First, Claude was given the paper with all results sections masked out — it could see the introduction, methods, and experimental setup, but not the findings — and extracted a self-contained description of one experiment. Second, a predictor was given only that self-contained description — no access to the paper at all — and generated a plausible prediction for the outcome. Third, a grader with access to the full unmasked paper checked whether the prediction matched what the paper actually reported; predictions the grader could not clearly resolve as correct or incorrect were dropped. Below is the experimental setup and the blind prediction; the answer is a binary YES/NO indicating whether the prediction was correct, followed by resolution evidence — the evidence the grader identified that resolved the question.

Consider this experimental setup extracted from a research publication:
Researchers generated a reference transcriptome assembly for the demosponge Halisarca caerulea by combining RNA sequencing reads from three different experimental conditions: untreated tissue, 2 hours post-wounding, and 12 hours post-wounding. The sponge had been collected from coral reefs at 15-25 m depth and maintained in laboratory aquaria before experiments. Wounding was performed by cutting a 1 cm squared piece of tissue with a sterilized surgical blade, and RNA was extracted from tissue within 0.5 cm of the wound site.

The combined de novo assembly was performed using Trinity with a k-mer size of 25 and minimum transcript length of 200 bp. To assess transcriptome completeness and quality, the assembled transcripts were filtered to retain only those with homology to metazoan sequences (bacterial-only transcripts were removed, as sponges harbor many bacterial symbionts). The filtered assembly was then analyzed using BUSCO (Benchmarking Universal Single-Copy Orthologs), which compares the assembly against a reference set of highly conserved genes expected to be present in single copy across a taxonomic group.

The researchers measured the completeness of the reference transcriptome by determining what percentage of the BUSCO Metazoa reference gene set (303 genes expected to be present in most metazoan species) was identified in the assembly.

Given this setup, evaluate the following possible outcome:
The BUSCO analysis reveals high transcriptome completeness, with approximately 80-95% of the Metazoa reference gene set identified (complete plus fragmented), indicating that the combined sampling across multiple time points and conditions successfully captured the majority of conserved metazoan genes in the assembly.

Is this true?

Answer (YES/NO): YES